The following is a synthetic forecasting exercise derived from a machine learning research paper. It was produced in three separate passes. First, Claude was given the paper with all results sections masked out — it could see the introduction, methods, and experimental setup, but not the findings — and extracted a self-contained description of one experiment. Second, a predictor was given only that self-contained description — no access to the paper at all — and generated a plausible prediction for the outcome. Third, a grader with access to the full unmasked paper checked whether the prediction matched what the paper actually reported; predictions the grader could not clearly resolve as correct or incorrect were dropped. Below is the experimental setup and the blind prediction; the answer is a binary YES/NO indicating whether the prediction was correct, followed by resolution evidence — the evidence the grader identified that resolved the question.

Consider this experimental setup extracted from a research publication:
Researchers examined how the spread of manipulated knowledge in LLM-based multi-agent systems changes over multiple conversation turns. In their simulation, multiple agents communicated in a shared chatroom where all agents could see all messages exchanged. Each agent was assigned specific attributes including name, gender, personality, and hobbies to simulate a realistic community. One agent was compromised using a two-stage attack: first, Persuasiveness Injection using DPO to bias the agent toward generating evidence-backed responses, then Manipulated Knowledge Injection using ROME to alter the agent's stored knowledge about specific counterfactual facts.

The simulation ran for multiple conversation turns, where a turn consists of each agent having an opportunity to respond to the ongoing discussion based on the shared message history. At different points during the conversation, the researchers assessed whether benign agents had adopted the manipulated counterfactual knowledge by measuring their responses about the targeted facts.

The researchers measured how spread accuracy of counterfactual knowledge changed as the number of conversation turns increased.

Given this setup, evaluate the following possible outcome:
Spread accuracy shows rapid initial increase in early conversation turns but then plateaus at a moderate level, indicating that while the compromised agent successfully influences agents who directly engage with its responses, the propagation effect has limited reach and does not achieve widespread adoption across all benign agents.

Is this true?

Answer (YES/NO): NO